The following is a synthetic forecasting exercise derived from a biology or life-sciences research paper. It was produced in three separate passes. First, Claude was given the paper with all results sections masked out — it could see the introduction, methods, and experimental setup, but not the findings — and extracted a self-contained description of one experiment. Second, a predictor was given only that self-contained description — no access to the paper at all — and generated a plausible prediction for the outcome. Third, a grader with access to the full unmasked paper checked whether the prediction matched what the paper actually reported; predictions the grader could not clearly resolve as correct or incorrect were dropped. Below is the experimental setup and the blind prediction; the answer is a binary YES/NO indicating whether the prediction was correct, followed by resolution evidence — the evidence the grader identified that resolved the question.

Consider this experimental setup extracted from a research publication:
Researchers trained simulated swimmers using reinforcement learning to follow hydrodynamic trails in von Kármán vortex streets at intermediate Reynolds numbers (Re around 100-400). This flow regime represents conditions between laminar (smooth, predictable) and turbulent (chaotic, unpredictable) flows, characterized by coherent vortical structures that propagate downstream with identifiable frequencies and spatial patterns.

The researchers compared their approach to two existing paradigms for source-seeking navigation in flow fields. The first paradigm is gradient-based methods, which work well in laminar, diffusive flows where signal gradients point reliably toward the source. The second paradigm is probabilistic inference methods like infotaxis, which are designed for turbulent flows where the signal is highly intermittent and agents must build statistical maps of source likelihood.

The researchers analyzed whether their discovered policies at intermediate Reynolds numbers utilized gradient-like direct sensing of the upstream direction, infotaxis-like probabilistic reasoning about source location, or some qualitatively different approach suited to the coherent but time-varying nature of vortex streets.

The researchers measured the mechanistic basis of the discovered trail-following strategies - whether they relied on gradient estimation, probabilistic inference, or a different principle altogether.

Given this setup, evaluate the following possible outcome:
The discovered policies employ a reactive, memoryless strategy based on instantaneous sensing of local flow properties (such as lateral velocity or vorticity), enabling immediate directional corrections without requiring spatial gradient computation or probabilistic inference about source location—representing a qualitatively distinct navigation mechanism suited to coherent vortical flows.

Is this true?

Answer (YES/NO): YES